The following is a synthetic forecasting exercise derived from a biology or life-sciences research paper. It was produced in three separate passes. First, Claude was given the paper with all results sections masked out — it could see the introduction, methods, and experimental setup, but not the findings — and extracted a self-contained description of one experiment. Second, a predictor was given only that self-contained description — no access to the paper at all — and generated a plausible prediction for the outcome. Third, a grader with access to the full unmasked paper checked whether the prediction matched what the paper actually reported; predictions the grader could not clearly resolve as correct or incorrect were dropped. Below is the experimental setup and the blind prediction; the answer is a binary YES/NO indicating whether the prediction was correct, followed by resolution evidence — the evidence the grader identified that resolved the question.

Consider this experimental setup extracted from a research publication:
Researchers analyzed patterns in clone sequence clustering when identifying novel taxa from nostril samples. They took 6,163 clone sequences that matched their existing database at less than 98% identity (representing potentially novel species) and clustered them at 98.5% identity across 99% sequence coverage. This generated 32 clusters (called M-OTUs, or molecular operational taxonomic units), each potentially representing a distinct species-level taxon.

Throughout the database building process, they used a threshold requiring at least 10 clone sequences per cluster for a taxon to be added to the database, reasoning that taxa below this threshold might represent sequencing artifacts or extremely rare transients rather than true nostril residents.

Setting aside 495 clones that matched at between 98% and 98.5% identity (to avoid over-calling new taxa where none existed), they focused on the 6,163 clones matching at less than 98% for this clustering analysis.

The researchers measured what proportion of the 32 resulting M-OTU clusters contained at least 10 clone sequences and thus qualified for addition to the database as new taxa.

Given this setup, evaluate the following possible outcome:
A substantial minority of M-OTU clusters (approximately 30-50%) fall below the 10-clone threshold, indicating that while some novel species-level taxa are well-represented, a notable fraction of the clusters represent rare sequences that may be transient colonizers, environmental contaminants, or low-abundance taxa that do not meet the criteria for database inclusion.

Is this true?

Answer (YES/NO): NO